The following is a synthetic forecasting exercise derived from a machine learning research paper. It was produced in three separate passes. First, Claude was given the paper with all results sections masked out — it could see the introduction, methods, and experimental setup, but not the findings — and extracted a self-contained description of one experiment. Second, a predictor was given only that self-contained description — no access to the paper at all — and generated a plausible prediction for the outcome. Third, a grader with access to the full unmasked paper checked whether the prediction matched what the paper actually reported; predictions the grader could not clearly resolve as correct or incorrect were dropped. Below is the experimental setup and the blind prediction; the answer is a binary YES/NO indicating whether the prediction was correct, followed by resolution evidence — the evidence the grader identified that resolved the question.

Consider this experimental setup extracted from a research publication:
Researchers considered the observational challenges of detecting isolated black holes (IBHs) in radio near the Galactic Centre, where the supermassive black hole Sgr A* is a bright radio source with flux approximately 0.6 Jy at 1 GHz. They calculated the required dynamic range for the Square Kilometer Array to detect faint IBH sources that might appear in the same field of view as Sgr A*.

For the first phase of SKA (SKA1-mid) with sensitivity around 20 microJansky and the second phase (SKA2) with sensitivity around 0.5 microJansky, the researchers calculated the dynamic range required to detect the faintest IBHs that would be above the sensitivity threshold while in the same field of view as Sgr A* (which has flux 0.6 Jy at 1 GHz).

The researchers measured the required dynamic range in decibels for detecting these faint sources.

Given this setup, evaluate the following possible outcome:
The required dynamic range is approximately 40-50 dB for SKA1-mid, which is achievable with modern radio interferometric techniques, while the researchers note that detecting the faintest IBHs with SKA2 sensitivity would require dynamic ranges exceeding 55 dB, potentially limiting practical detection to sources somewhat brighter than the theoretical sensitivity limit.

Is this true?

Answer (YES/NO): NO